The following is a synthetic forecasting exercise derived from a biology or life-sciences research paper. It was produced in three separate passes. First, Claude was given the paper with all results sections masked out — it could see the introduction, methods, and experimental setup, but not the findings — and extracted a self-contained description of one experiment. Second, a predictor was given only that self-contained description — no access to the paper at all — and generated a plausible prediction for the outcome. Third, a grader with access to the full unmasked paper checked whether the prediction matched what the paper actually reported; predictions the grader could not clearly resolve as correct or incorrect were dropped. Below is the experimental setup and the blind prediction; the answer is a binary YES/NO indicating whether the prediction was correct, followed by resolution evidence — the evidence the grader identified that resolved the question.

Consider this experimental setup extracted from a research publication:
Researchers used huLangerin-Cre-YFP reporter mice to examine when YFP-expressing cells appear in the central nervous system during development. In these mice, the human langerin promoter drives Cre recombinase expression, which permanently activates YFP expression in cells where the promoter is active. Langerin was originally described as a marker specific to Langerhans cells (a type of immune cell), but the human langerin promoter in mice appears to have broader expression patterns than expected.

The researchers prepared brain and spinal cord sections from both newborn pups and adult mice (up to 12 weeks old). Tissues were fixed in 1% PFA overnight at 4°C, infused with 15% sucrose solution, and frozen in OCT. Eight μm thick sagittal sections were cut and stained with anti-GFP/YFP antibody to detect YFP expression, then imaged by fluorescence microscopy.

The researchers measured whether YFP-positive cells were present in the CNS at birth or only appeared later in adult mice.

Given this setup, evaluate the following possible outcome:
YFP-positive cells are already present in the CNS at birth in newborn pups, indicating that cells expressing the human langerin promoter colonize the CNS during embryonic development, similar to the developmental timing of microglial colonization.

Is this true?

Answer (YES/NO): YES